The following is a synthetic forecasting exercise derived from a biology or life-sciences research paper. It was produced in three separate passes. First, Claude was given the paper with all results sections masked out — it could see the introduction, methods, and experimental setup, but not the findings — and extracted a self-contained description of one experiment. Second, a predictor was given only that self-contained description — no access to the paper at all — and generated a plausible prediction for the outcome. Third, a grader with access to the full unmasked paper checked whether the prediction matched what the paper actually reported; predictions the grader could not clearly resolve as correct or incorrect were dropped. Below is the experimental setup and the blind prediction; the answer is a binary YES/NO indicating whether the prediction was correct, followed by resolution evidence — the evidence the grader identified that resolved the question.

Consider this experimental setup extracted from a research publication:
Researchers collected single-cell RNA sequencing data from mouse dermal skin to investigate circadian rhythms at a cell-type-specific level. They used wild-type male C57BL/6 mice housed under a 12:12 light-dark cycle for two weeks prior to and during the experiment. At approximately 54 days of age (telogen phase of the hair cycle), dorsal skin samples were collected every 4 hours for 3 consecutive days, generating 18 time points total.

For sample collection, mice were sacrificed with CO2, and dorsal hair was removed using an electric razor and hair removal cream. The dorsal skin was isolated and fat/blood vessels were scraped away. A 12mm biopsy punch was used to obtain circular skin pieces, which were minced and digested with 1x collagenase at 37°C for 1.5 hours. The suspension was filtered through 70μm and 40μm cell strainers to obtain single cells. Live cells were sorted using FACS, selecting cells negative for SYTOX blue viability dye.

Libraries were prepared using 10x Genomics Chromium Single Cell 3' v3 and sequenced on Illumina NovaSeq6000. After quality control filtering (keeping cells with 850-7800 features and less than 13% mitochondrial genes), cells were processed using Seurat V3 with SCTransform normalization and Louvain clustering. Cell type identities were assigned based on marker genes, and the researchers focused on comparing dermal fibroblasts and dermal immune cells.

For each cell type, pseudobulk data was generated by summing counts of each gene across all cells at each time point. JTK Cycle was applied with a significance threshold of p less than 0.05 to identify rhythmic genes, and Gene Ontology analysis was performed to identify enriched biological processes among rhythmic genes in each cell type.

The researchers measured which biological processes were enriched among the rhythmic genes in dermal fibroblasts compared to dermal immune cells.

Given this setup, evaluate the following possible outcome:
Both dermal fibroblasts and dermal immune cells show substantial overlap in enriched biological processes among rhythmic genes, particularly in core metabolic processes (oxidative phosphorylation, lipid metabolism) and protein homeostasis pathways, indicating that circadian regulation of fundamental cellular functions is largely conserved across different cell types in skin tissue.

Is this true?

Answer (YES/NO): NO